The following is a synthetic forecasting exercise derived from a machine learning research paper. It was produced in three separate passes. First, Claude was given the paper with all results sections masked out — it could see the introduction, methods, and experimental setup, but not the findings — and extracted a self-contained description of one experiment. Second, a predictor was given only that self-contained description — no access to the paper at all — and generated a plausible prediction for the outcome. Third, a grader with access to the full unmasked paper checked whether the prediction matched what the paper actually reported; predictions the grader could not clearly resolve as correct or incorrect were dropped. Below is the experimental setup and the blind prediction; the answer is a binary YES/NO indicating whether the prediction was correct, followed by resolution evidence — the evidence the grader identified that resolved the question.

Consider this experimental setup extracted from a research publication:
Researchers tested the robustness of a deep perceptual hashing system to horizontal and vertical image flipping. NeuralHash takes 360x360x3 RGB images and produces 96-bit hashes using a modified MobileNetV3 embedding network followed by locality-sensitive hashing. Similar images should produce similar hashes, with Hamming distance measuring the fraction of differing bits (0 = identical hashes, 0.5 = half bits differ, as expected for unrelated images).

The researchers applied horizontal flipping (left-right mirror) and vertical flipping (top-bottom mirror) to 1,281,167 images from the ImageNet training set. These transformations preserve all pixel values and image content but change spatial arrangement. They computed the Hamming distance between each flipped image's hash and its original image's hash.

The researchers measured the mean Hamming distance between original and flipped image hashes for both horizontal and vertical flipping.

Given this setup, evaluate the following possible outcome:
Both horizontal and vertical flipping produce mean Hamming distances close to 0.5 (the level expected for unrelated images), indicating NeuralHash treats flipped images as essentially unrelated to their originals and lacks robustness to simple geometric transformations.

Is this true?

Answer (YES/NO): NO